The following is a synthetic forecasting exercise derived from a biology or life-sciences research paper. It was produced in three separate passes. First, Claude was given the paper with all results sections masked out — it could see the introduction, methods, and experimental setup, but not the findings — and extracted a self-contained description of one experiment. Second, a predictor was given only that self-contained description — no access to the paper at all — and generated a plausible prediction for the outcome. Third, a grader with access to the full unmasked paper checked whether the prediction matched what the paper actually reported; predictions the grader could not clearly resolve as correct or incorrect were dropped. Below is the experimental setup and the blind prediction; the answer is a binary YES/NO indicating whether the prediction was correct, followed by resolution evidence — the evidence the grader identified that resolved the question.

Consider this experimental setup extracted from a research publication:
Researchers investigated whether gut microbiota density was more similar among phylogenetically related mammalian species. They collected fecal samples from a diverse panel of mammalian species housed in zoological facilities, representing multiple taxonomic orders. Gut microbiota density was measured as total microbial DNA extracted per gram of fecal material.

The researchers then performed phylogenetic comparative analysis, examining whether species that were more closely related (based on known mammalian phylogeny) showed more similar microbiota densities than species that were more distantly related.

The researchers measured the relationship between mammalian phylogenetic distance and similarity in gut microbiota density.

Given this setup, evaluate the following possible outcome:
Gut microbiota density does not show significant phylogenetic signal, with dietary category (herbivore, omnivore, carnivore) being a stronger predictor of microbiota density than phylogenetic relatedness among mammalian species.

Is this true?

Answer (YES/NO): NO